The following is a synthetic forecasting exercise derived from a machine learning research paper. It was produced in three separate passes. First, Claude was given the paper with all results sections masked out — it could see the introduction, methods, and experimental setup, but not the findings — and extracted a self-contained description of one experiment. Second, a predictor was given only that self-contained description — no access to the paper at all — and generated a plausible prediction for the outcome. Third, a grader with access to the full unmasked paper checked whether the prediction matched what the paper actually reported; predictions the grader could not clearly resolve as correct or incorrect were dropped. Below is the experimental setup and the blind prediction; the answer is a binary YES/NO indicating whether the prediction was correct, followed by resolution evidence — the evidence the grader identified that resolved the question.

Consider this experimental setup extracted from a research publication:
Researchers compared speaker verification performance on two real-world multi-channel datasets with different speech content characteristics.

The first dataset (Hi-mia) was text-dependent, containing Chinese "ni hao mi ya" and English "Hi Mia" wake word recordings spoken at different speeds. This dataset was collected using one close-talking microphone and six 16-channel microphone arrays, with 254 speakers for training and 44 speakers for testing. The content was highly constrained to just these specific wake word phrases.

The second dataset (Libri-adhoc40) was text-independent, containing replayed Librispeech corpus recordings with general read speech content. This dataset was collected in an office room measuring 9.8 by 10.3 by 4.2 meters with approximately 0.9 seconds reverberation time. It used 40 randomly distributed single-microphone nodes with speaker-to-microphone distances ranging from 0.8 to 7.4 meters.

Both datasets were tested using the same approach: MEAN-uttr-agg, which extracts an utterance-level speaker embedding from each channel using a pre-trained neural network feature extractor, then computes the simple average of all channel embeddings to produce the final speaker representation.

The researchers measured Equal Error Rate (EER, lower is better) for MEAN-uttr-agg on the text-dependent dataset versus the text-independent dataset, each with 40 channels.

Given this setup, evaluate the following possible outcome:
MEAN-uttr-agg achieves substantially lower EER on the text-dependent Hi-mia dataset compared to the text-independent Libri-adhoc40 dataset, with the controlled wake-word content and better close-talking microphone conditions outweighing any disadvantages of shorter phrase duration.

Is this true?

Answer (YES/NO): YES